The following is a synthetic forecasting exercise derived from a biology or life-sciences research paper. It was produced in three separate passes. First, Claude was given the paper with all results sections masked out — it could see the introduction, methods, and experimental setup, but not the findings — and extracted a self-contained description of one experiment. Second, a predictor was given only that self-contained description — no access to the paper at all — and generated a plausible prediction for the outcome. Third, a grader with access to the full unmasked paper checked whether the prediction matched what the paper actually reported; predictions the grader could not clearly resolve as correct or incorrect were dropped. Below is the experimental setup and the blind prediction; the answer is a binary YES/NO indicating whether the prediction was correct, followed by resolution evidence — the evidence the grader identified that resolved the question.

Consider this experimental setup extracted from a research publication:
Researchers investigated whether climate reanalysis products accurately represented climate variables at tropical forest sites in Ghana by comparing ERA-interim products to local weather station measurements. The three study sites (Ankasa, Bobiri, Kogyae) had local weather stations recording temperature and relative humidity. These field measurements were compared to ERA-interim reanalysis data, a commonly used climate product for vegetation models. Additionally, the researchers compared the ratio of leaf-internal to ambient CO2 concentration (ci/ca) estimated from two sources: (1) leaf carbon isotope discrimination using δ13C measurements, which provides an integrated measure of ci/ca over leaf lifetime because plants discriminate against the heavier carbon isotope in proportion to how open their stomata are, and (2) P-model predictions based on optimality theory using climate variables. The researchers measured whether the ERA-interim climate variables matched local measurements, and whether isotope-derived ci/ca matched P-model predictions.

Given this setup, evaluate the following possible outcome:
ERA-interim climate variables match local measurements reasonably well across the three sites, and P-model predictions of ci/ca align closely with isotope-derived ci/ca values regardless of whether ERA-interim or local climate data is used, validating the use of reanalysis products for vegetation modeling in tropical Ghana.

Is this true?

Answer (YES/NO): YES